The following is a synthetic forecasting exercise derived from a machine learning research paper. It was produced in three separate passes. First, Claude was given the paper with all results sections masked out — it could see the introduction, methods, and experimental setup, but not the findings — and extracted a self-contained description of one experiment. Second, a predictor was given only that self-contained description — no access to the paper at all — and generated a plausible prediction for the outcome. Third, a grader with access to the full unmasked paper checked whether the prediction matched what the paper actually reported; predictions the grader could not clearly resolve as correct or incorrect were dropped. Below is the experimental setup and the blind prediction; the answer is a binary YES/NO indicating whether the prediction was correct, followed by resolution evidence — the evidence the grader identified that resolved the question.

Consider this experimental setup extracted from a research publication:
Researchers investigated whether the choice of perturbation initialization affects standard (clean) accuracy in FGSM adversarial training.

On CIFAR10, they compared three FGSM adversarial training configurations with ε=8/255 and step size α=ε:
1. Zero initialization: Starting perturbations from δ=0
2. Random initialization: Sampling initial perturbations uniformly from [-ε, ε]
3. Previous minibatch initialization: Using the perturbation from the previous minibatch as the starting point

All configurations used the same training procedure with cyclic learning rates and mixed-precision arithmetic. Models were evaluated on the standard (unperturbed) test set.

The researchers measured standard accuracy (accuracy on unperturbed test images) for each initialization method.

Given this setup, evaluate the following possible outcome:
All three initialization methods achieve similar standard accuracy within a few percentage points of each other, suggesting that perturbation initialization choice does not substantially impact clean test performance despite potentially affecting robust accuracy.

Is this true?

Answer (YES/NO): YES